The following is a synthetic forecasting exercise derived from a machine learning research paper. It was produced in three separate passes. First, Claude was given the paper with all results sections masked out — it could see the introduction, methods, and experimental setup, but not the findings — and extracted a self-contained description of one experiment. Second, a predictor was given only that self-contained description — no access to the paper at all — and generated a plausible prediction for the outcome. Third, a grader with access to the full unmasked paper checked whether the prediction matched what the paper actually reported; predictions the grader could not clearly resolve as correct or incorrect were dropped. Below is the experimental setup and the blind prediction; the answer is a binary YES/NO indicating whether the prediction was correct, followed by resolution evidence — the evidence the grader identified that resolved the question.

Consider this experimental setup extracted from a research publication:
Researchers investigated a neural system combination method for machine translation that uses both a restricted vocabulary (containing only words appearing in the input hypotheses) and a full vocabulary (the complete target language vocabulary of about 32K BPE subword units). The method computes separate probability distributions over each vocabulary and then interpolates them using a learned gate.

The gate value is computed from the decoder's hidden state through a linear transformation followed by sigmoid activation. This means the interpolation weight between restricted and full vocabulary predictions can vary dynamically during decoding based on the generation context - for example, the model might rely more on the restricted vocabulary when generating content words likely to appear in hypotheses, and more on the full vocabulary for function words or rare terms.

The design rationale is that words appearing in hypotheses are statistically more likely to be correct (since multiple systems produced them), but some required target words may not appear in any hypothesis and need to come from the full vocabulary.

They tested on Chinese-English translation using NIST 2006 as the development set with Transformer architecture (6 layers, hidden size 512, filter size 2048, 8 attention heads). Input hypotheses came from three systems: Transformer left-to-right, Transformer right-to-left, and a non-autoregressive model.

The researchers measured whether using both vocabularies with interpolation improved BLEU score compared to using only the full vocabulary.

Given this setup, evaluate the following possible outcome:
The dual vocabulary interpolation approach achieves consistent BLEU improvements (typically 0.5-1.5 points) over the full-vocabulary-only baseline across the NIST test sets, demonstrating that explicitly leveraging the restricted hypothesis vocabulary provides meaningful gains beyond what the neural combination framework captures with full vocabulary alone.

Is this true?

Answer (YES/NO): NO